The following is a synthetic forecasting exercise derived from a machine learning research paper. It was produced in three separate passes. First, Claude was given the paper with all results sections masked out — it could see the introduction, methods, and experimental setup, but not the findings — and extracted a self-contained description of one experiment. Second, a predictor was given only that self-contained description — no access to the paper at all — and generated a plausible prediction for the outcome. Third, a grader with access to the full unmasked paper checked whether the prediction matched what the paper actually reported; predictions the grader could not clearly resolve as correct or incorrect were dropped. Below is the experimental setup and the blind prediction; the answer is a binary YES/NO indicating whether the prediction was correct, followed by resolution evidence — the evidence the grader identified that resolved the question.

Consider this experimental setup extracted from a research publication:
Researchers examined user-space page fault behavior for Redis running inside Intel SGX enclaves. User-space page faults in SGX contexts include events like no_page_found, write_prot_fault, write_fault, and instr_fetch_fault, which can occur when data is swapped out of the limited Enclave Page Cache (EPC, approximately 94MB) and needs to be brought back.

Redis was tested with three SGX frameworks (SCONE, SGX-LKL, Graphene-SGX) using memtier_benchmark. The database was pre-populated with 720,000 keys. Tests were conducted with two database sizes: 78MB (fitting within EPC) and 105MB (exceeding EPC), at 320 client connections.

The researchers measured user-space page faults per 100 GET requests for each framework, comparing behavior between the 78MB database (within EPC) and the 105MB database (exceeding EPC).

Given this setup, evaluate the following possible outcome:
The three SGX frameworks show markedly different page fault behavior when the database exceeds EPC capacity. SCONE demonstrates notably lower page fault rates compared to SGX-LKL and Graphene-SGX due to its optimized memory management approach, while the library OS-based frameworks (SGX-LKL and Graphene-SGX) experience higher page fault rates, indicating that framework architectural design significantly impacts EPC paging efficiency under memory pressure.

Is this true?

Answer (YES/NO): NO